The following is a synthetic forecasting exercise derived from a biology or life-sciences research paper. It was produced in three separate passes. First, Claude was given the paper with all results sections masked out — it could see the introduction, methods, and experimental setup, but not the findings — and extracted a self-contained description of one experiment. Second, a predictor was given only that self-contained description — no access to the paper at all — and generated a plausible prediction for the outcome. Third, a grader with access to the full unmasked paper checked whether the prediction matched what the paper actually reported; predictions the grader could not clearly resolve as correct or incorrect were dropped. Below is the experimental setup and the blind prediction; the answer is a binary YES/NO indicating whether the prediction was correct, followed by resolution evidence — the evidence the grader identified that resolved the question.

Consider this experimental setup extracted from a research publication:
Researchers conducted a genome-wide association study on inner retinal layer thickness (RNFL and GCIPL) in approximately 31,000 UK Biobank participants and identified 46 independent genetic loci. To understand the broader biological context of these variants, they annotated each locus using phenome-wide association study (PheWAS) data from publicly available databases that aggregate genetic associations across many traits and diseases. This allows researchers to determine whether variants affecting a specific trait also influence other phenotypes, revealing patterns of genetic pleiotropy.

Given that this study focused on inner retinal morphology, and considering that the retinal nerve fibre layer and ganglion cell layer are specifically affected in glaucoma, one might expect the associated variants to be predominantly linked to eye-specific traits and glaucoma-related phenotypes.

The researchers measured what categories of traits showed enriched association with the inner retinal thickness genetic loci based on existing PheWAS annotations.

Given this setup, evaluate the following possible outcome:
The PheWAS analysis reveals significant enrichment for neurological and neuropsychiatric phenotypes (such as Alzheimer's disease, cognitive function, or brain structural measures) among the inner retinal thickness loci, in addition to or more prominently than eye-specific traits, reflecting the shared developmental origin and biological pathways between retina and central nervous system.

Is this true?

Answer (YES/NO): NO